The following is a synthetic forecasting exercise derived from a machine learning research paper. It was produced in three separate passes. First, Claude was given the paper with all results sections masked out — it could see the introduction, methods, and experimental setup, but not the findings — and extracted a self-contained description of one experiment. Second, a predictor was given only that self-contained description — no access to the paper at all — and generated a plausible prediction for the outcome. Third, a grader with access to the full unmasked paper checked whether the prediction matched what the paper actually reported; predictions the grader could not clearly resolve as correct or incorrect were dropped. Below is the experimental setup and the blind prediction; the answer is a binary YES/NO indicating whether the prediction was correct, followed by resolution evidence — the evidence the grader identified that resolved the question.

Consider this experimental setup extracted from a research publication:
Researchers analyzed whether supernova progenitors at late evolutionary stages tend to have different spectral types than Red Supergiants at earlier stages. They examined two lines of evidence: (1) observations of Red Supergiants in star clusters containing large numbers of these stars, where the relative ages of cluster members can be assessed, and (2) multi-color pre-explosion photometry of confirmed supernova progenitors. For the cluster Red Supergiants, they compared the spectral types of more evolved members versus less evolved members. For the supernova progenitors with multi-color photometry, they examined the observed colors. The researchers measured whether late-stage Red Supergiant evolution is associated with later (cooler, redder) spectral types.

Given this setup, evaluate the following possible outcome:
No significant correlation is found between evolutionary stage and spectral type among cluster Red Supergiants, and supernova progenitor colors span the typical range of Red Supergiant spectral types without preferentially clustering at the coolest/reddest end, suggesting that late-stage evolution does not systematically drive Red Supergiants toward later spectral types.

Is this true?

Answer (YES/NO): NO